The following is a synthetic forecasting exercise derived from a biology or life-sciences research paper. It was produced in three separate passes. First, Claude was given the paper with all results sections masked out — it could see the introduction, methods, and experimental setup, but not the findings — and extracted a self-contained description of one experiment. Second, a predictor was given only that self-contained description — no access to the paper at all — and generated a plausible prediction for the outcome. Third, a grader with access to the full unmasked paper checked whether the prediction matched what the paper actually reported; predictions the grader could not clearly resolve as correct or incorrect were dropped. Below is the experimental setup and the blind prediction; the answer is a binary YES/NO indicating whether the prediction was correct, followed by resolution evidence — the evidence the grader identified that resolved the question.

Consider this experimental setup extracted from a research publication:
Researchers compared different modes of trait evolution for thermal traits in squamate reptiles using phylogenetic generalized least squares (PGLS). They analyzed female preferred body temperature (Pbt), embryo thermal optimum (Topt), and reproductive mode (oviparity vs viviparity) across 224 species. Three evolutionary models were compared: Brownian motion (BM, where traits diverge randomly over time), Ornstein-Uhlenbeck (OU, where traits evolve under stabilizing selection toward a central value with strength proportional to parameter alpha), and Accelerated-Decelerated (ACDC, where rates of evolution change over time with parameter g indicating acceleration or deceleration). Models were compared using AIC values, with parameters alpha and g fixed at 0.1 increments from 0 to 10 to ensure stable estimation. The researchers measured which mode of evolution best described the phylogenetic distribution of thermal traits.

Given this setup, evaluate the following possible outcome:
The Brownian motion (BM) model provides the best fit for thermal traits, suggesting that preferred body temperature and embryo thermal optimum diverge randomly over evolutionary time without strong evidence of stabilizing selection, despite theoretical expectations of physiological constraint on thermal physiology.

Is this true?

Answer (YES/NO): YES